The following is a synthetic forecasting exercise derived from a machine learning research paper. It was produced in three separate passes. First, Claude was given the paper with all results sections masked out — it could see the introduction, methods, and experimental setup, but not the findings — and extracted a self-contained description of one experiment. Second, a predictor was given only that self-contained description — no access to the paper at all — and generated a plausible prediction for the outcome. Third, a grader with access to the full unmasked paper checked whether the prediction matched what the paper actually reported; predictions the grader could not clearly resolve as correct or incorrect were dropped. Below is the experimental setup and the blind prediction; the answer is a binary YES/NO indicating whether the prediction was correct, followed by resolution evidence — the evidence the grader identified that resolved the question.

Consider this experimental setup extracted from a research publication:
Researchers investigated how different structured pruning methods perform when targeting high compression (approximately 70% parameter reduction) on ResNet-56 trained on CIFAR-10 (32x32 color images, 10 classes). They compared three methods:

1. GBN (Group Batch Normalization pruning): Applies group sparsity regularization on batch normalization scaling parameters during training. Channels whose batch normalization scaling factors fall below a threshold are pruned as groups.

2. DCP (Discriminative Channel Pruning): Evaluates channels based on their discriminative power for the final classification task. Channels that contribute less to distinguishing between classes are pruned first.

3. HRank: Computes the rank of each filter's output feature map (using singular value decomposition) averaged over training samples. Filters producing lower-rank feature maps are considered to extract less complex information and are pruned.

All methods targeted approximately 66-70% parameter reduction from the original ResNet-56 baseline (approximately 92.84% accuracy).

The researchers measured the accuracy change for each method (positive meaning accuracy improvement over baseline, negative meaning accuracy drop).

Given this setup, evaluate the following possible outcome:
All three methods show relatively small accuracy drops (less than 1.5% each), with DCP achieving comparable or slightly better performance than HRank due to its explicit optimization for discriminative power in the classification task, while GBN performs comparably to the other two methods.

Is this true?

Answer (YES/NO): NO